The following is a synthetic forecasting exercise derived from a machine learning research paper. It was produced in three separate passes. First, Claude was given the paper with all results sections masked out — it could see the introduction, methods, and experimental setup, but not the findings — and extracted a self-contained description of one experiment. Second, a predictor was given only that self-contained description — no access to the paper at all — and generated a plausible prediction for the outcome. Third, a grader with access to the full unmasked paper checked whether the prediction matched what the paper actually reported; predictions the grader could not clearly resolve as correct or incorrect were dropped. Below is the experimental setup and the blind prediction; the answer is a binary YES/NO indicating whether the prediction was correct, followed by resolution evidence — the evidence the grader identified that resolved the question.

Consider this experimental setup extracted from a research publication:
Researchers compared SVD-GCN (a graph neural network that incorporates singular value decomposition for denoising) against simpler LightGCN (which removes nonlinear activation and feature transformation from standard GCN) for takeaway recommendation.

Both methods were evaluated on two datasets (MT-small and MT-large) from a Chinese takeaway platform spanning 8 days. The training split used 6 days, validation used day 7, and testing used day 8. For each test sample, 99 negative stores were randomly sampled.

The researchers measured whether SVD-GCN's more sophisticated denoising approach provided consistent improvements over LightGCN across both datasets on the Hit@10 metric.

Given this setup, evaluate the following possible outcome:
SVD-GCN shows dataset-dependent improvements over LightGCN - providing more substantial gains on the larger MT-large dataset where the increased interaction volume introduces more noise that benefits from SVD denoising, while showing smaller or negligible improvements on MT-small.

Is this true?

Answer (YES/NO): NO